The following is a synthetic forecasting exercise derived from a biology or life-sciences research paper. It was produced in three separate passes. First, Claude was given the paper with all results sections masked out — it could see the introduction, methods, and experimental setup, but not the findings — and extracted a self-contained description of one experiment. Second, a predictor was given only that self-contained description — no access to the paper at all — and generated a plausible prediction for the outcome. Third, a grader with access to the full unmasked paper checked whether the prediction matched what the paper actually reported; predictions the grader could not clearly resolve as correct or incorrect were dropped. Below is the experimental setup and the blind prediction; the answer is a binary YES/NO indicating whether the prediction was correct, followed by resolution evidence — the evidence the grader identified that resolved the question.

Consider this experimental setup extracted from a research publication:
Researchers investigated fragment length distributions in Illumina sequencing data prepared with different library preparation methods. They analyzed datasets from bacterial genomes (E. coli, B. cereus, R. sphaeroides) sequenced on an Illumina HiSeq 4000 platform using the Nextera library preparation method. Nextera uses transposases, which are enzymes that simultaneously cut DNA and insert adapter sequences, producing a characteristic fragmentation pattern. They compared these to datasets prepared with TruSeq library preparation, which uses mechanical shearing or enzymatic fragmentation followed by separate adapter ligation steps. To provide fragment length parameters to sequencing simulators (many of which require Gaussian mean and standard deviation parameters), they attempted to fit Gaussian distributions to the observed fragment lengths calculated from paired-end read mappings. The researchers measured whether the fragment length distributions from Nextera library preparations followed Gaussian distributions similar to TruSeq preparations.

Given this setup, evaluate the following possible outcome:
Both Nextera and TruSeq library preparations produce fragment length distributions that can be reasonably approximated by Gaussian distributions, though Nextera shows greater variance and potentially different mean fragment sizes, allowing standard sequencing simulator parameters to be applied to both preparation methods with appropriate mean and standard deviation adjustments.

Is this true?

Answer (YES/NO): NO